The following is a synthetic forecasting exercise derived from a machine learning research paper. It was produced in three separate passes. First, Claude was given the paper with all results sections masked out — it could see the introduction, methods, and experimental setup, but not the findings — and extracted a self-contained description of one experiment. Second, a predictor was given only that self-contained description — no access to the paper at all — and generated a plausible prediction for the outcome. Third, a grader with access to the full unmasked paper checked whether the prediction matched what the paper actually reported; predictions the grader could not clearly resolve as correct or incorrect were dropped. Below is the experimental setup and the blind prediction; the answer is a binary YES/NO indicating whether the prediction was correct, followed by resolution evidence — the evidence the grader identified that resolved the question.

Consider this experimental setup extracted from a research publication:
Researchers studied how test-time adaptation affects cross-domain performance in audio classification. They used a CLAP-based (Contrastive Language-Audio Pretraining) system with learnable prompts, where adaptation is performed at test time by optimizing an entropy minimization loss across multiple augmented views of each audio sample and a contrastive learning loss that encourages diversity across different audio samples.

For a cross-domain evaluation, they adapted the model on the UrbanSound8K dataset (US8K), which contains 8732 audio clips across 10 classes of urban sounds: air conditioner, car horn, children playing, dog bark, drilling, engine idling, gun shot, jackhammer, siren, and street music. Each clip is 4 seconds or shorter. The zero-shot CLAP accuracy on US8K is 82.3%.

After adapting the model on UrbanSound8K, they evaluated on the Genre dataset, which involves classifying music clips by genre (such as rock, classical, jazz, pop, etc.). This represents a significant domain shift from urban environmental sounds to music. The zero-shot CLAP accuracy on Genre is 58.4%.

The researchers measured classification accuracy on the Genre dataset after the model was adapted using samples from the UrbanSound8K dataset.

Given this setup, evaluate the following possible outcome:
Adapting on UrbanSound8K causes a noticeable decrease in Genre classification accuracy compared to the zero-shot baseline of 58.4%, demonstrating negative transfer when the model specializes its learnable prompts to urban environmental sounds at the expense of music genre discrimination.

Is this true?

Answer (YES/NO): YES